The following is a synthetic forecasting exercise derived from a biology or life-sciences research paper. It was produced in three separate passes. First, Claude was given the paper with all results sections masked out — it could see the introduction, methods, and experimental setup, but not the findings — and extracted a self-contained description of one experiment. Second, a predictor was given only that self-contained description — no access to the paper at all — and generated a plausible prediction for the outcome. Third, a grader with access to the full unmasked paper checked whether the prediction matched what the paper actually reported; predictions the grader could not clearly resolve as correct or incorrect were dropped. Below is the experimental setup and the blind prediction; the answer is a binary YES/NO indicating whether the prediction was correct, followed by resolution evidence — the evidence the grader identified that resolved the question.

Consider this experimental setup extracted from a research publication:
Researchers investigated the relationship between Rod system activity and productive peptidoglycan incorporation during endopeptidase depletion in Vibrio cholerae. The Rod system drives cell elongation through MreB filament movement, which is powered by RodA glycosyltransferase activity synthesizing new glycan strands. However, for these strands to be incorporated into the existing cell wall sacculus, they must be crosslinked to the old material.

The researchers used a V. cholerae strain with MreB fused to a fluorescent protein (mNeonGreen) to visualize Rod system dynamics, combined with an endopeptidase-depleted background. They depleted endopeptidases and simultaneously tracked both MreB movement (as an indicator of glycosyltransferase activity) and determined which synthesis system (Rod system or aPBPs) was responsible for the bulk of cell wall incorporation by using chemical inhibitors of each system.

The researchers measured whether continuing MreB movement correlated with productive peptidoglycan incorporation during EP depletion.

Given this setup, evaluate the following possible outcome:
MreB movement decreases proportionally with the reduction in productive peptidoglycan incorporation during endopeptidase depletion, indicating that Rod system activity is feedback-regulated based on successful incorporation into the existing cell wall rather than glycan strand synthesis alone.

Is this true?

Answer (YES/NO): NO